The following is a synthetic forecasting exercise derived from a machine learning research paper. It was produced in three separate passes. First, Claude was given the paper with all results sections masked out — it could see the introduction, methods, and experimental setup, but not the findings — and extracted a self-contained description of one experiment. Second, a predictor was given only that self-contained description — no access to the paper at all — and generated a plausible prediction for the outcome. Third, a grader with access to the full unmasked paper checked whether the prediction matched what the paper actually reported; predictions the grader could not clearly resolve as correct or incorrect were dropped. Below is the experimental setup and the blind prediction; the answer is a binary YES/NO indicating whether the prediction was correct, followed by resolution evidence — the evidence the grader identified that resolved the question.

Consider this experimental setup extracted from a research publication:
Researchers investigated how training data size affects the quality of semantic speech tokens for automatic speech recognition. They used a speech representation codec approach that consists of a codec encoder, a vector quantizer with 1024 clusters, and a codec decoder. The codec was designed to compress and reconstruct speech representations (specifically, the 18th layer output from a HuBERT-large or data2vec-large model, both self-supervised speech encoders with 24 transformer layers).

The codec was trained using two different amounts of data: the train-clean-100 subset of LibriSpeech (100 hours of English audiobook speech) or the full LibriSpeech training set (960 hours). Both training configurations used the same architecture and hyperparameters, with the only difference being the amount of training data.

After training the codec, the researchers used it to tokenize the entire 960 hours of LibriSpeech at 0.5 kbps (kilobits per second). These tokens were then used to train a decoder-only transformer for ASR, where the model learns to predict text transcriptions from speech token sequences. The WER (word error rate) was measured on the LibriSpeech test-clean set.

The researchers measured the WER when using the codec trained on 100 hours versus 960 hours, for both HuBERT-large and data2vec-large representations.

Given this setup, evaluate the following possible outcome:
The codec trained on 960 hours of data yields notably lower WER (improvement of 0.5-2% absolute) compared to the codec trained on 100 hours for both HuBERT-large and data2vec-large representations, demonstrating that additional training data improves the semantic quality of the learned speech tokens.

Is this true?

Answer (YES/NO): NO